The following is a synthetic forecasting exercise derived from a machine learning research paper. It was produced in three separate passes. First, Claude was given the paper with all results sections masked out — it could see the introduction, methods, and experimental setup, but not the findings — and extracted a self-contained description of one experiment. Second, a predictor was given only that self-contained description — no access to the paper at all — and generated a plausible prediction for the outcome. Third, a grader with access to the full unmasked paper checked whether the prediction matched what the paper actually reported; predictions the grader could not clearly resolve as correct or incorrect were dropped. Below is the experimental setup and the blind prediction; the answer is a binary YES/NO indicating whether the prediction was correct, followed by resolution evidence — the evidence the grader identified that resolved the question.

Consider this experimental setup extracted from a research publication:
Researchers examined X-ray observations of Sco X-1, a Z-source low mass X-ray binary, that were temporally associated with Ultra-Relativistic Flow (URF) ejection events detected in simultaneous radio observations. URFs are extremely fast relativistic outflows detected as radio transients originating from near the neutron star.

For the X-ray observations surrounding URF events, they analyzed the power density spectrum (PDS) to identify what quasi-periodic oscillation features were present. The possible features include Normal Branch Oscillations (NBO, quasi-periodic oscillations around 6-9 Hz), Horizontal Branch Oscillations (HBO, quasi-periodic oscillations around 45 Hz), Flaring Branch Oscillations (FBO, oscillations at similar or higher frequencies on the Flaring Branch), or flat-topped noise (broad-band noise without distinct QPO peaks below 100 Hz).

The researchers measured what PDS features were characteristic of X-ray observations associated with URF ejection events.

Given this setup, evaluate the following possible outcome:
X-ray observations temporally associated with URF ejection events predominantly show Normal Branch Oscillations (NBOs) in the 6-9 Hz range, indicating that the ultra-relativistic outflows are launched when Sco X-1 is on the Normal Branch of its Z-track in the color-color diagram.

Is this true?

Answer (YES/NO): YES